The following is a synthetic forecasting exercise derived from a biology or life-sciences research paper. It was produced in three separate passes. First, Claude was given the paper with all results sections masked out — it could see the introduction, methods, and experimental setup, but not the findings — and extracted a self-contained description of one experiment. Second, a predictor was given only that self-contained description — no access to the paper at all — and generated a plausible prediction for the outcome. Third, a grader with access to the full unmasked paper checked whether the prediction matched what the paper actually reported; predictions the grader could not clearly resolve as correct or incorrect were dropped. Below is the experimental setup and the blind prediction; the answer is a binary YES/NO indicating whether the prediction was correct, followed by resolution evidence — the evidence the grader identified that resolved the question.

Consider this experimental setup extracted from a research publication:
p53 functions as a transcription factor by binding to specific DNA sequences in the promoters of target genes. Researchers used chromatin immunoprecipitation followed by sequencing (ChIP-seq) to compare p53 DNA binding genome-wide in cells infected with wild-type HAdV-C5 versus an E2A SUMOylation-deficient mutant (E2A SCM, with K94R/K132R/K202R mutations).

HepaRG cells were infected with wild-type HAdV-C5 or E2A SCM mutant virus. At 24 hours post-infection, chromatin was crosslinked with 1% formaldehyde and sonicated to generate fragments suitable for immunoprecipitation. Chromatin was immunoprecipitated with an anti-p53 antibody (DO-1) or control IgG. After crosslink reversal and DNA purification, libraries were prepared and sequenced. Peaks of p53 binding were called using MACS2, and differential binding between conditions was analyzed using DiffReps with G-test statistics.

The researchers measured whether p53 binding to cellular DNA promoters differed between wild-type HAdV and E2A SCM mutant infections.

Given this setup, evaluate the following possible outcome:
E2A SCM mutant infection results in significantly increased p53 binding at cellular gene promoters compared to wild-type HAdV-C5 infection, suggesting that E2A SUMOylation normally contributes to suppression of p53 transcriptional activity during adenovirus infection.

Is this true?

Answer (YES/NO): YES